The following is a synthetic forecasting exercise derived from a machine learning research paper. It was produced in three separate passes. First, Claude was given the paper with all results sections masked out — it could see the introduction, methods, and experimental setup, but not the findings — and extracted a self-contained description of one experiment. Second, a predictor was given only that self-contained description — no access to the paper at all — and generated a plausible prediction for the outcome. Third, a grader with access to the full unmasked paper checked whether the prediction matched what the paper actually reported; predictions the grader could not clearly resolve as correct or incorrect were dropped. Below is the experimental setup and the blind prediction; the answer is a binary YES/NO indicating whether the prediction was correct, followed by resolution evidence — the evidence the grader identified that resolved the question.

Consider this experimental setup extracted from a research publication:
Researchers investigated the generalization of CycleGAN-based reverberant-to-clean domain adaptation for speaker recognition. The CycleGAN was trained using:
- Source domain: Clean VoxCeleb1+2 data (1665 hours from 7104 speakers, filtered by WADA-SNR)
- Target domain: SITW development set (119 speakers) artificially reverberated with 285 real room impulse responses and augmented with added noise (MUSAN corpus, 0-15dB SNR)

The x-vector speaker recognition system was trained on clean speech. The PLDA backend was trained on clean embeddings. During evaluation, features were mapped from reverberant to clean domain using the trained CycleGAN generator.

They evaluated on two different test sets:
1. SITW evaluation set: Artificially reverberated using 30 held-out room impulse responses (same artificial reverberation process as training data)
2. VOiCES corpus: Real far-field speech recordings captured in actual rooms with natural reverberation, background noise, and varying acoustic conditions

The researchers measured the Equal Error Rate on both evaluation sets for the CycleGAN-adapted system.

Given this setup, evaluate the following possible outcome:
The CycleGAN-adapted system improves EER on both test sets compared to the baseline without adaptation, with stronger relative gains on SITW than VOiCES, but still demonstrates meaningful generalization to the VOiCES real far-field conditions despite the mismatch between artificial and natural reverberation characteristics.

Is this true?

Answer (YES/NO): NO